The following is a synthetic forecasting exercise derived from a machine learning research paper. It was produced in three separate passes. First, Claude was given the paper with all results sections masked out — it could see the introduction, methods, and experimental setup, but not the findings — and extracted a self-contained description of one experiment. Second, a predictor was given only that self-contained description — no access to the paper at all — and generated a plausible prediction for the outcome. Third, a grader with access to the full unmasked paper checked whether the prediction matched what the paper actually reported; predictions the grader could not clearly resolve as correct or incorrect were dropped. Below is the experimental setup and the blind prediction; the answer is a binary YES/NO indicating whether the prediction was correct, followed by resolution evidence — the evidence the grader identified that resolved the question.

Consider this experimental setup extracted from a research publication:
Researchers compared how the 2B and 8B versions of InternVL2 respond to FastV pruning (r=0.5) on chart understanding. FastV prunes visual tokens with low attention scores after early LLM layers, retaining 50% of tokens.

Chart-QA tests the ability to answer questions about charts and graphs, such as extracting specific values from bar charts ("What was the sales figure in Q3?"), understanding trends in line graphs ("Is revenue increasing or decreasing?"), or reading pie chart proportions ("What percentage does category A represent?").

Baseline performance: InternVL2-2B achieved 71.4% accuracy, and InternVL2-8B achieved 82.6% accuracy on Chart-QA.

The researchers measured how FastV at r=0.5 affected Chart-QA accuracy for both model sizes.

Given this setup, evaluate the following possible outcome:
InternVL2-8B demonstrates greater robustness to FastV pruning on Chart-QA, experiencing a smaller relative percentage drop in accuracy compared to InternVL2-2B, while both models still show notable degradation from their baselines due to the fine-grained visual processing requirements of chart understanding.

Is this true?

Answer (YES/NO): YES